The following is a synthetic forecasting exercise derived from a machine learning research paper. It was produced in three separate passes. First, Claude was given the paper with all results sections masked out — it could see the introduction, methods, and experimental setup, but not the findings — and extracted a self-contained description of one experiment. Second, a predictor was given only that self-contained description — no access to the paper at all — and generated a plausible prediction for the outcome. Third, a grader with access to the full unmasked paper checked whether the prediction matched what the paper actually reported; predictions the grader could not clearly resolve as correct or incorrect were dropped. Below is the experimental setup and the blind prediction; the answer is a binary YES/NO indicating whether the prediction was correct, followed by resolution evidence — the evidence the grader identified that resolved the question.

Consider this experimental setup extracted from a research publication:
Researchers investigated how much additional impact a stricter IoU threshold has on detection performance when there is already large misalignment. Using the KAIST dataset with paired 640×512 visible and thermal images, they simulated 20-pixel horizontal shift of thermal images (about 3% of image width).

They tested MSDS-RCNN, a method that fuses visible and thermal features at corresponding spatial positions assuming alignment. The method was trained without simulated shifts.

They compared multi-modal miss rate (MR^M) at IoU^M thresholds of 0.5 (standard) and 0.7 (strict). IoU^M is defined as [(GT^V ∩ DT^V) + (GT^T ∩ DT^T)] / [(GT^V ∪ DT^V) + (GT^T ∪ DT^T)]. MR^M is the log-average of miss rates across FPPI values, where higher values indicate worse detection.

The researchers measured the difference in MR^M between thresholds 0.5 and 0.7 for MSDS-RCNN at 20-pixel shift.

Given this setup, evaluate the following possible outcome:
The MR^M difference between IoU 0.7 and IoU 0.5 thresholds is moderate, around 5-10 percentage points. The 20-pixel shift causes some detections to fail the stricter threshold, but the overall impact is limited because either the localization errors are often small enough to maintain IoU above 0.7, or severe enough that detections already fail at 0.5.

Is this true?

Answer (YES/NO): NO